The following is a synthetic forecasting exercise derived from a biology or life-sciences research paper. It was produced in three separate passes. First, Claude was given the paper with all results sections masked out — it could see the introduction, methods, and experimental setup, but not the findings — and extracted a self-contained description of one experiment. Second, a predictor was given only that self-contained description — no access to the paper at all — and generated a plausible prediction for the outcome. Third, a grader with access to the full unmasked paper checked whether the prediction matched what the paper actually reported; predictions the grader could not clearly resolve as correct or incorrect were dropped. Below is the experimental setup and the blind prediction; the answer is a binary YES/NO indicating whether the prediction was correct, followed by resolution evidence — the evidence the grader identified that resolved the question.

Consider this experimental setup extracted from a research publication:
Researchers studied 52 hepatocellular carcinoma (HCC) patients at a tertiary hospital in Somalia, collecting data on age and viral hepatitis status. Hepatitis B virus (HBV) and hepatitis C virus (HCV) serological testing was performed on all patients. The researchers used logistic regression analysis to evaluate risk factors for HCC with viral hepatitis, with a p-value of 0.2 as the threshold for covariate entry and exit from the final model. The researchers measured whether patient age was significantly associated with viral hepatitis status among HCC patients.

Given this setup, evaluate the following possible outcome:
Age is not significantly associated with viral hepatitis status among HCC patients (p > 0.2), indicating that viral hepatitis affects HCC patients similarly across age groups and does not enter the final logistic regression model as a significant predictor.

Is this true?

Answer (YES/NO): NO